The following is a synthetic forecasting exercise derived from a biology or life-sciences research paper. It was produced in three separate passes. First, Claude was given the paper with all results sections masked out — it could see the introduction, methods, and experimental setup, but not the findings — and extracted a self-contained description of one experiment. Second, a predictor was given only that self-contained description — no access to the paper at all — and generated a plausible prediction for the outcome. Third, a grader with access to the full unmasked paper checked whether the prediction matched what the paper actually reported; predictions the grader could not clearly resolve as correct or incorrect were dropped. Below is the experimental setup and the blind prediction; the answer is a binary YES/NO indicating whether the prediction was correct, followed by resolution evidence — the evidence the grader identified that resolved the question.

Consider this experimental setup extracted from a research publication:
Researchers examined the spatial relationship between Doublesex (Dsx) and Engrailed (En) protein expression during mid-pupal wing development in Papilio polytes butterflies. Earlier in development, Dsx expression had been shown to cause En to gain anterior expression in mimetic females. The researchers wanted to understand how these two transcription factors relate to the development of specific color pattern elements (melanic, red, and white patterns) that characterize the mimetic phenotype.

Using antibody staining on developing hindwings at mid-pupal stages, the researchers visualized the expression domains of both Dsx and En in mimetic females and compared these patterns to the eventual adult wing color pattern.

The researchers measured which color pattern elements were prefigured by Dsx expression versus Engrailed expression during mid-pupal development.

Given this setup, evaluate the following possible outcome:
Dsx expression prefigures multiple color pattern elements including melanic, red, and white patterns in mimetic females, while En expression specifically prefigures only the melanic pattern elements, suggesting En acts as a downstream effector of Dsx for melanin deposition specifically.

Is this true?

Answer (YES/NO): NO